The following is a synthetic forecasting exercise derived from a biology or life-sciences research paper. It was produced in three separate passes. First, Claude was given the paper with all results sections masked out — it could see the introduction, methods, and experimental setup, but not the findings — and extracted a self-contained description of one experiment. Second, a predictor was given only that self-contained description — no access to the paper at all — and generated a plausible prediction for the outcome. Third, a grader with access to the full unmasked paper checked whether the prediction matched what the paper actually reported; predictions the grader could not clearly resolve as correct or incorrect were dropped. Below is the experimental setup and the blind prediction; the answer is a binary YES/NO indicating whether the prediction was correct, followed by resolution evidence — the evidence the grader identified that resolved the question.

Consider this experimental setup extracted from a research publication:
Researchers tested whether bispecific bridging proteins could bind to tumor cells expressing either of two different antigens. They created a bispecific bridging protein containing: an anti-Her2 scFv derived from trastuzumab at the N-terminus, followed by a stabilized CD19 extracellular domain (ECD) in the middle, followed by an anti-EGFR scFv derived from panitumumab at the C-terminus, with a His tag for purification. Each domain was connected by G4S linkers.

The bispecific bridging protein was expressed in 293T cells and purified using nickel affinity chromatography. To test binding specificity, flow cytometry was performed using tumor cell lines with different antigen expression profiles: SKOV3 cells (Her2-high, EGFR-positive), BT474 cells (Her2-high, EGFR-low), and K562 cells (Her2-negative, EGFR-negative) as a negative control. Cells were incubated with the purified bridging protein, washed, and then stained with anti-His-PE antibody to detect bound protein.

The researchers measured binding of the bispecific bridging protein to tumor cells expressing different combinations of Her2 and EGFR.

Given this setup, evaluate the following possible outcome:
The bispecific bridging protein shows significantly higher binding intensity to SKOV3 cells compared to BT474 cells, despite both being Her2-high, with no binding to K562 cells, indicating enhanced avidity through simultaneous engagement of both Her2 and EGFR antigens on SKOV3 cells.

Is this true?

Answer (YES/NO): YES